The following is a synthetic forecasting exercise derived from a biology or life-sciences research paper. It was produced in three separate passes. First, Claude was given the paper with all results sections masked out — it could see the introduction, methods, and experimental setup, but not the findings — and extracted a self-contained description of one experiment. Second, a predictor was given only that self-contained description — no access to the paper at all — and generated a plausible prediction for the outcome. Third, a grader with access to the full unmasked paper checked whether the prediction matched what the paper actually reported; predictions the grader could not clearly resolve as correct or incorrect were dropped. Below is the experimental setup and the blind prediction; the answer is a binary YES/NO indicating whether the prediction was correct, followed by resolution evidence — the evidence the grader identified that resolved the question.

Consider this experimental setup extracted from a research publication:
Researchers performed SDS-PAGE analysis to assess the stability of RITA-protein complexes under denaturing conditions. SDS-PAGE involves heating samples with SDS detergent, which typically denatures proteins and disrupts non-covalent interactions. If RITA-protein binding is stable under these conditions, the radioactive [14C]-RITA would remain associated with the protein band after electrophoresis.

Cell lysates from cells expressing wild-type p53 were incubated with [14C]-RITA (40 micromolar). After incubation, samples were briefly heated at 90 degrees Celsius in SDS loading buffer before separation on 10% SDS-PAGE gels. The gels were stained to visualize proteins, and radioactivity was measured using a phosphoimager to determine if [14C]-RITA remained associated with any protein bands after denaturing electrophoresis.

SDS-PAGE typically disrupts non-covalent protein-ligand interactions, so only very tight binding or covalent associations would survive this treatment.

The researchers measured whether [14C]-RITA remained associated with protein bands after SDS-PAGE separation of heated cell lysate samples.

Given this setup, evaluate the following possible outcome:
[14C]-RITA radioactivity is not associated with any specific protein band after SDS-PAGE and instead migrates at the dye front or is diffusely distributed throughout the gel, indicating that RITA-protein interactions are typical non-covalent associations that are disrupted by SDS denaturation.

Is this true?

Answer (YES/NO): YES